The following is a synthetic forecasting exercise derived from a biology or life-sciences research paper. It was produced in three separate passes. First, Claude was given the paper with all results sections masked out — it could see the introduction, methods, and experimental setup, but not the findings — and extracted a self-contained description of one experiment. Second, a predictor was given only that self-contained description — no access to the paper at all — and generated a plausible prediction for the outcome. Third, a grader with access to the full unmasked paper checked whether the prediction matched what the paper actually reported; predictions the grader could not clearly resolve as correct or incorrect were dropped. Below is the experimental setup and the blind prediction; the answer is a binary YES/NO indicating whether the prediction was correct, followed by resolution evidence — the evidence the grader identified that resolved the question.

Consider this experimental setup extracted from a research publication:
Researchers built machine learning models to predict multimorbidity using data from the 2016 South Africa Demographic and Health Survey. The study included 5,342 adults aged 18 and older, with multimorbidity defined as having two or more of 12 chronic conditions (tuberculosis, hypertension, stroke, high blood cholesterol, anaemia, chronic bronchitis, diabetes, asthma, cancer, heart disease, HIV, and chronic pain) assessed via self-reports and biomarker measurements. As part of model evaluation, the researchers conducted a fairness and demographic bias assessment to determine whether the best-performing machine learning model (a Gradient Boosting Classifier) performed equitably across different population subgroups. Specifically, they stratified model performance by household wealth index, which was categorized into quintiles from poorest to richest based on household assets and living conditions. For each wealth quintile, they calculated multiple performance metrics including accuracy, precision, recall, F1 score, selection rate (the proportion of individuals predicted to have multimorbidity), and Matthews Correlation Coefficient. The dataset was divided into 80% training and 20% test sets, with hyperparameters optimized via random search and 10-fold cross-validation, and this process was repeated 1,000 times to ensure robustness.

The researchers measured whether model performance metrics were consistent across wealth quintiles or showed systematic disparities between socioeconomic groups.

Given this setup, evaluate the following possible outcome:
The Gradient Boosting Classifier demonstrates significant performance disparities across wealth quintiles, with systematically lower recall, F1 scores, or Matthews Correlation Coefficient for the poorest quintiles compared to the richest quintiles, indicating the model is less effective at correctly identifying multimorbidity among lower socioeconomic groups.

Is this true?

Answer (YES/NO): NO